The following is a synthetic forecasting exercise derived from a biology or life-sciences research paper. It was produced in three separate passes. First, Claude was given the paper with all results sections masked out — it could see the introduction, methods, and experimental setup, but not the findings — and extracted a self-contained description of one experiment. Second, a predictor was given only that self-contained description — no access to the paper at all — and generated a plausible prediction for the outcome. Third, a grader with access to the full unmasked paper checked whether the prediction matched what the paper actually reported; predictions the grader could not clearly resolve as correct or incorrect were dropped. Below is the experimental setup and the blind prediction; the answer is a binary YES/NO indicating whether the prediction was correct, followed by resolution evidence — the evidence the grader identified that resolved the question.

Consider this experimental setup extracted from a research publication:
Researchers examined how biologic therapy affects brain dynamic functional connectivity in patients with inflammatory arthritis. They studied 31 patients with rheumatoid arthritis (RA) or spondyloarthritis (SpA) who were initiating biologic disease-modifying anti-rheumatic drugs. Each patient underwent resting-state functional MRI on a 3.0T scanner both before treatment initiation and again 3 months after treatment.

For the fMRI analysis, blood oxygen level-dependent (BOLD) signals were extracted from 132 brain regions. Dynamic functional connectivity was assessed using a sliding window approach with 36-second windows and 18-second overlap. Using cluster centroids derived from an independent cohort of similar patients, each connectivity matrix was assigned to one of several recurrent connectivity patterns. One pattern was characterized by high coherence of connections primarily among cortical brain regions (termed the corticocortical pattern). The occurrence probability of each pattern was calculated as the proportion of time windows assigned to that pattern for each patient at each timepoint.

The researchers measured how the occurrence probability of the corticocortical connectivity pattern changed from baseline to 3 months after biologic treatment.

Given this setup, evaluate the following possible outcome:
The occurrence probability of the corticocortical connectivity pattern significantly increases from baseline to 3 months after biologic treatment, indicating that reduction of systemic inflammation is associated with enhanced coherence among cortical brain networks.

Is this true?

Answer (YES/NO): NO